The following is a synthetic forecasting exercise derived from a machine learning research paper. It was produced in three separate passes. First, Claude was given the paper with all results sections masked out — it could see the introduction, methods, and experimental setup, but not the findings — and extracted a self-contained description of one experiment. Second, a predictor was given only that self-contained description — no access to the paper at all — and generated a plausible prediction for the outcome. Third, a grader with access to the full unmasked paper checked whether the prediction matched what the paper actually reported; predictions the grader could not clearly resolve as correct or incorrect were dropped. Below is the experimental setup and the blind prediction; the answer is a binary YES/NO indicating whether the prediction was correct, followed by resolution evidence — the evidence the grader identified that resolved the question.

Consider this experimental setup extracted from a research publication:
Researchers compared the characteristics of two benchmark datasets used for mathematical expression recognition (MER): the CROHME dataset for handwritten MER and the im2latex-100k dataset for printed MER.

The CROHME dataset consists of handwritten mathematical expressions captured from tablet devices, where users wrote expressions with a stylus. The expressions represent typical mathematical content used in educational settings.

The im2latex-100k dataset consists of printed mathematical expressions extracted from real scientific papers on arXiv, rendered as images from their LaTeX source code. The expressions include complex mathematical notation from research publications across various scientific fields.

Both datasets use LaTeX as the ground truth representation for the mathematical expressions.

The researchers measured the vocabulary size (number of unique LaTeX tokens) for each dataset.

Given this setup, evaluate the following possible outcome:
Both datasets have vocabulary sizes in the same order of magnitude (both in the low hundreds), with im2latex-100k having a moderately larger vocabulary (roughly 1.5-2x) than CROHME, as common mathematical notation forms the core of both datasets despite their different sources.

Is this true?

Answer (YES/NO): NO